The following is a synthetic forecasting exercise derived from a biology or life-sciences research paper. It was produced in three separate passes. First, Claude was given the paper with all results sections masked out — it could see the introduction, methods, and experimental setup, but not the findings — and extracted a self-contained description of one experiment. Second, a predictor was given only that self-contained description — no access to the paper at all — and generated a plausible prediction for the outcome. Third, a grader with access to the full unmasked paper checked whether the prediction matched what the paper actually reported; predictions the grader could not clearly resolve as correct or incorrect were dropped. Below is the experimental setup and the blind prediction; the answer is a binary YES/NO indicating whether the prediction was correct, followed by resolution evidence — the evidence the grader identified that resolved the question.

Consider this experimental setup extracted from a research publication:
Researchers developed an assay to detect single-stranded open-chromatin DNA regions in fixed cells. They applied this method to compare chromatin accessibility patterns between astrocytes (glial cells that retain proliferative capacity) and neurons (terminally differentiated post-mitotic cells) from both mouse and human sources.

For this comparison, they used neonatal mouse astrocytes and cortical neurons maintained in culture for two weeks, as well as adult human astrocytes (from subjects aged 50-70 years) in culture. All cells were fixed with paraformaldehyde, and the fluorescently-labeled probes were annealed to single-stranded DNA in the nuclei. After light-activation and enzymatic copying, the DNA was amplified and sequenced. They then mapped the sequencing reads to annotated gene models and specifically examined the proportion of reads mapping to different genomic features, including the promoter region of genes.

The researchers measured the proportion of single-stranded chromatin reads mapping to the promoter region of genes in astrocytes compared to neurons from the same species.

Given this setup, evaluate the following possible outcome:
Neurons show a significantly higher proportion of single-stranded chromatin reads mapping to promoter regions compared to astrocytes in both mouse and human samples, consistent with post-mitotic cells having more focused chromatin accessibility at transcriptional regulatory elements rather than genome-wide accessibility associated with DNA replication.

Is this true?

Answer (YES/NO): NO